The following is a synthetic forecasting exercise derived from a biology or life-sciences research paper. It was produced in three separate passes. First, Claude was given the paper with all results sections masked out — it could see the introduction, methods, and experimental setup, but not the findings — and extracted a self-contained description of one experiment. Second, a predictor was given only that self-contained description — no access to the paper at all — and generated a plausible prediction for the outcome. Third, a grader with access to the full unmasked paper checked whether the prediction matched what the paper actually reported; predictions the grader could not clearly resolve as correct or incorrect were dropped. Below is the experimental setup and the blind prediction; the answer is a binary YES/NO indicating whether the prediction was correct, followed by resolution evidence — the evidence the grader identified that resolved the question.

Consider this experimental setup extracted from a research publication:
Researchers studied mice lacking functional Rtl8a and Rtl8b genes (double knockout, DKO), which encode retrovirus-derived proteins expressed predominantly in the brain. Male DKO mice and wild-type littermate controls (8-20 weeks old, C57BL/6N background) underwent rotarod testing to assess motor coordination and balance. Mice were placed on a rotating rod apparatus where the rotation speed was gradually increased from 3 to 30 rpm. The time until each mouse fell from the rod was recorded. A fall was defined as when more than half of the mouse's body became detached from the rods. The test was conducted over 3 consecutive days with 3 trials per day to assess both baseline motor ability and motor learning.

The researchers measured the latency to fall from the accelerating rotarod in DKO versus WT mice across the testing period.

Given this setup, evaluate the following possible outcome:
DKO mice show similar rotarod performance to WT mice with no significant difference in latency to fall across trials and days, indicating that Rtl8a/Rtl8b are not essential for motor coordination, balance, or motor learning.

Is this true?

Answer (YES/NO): YES